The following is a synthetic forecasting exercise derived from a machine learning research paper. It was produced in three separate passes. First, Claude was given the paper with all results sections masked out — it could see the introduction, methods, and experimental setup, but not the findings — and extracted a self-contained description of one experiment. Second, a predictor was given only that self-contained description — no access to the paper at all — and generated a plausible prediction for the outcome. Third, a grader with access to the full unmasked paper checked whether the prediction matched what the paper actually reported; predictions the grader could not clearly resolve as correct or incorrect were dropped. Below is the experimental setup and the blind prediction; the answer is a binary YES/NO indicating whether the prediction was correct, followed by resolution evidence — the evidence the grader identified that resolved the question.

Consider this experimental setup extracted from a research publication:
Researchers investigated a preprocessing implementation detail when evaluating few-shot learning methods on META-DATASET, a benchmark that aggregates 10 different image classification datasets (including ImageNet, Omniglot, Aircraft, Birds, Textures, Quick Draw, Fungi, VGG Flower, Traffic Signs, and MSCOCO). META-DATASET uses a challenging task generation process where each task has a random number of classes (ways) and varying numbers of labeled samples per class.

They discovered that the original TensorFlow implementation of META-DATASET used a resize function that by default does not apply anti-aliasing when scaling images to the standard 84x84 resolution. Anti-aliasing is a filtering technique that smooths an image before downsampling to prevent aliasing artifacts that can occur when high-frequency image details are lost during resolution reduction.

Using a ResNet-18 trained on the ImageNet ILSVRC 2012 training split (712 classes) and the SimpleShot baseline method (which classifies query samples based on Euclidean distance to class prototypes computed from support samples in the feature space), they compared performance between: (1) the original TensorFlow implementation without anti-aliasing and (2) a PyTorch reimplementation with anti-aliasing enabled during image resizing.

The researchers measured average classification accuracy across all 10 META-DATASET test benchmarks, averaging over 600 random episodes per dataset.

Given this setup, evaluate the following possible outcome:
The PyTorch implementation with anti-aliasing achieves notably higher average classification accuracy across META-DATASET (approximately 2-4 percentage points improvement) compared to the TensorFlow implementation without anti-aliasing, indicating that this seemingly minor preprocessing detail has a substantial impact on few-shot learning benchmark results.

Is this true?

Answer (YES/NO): YES